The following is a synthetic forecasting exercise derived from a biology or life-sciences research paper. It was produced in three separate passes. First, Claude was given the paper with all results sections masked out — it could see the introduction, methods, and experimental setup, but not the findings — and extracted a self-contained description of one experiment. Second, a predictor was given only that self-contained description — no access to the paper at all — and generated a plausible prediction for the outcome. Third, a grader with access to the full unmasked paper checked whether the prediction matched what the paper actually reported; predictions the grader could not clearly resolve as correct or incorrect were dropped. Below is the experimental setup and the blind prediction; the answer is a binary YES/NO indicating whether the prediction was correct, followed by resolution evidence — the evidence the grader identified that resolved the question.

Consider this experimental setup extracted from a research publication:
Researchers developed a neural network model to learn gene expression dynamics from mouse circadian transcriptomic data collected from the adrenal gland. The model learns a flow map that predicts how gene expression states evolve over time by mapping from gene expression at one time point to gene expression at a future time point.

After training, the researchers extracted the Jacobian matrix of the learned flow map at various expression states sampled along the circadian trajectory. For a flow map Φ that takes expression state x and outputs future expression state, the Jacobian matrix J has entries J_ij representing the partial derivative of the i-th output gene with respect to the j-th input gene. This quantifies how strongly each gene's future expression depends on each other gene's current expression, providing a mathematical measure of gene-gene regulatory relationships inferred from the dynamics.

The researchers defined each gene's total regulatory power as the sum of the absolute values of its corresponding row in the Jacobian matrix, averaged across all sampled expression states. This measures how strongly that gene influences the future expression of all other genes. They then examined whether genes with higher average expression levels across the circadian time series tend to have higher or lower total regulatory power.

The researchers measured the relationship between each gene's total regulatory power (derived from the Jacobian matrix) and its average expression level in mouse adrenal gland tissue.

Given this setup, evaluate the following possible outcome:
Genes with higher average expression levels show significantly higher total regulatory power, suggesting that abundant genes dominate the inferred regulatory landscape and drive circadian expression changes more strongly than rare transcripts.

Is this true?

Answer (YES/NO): YES